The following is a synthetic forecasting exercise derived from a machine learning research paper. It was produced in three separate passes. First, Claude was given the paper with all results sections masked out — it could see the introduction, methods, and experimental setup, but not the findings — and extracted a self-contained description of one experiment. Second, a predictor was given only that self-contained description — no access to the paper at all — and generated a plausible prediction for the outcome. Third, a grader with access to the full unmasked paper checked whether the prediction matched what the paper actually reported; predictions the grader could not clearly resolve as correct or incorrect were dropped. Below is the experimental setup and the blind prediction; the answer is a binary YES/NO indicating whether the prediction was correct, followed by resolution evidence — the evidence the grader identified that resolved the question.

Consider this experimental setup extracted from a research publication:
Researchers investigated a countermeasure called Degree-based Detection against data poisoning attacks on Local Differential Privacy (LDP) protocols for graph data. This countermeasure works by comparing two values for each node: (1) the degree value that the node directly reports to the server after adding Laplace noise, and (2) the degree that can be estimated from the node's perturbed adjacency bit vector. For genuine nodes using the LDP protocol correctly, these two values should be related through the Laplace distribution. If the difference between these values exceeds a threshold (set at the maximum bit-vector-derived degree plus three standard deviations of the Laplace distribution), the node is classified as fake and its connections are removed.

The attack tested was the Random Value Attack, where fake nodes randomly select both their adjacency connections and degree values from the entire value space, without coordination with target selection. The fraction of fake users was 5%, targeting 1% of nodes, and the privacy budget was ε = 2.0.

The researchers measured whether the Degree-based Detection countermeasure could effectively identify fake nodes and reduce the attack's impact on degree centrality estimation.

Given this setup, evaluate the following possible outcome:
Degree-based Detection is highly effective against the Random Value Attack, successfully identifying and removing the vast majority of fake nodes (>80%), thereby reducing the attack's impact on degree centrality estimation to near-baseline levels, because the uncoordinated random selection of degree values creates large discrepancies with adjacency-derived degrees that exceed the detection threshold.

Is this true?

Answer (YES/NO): NO